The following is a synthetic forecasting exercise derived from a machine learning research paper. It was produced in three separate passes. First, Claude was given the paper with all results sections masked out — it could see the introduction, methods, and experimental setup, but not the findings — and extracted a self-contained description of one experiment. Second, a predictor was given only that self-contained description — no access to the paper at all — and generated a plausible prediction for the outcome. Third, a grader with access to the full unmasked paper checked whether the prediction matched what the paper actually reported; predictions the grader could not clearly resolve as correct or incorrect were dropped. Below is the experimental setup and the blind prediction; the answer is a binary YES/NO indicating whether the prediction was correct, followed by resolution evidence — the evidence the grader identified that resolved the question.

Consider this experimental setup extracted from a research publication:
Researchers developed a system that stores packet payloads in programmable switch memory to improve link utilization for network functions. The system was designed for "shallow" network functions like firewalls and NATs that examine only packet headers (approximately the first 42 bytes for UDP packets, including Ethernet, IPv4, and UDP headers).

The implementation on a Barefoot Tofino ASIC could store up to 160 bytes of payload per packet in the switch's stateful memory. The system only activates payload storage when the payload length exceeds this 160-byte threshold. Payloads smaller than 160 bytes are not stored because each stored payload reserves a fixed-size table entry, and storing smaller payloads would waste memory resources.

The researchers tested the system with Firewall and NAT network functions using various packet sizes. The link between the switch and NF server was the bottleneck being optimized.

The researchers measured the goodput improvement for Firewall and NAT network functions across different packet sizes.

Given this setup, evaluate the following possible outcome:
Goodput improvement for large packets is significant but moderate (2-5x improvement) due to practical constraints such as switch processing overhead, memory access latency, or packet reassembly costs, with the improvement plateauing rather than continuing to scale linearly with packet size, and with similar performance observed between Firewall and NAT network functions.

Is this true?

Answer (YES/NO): NO